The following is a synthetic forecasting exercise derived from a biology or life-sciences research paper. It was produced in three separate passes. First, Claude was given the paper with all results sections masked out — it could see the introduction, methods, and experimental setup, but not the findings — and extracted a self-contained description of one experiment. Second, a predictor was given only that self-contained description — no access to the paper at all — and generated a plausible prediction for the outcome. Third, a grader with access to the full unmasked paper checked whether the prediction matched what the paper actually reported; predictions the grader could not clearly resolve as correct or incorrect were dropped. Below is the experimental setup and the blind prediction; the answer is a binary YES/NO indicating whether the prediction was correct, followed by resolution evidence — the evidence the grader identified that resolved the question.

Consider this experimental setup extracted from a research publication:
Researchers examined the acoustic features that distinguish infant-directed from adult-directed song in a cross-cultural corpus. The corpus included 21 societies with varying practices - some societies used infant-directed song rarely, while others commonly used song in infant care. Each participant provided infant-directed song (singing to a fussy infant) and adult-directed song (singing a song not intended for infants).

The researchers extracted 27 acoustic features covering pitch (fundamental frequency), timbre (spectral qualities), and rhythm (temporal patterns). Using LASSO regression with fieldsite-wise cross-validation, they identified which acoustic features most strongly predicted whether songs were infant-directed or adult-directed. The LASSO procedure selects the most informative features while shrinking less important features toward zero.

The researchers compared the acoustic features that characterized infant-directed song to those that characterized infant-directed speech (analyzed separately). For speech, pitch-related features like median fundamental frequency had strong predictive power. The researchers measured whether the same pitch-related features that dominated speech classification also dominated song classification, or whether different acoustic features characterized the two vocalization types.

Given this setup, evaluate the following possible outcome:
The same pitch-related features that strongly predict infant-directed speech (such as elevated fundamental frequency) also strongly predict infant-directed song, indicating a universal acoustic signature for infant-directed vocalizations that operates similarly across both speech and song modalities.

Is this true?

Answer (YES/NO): NO